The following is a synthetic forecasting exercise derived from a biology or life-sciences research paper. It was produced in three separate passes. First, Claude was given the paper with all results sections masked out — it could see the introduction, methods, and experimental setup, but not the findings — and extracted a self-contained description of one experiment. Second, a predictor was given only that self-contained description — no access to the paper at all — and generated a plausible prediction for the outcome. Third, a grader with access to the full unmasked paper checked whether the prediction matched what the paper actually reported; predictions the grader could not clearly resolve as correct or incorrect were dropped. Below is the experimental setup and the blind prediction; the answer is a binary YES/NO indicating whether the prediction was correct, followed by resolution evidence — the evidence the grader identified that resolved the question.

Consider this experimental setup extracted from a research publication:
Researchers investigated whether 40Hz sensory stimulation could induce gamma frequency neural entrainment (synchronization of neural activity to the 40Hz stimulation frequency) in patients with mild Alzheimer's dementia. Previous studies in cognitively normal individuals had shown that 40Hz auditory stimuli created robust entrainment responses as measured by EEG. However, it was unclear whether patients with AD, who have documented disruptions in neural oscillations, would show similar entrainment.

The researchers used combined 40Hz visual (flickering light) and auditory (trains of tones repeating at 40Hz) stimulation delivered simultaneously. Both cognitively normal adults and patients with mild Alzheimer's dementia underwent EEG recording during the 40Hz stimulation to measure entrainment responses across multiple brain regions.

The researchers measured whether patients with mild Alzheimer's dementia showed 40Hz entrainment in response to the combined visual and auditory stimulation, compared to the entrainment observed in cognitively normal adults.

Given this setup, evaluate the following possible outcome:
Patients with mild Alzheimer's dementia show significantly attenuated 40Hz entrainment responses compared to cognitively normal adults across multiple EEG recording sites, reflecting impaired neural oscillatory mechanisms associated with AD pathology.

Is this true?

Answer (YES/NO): NO